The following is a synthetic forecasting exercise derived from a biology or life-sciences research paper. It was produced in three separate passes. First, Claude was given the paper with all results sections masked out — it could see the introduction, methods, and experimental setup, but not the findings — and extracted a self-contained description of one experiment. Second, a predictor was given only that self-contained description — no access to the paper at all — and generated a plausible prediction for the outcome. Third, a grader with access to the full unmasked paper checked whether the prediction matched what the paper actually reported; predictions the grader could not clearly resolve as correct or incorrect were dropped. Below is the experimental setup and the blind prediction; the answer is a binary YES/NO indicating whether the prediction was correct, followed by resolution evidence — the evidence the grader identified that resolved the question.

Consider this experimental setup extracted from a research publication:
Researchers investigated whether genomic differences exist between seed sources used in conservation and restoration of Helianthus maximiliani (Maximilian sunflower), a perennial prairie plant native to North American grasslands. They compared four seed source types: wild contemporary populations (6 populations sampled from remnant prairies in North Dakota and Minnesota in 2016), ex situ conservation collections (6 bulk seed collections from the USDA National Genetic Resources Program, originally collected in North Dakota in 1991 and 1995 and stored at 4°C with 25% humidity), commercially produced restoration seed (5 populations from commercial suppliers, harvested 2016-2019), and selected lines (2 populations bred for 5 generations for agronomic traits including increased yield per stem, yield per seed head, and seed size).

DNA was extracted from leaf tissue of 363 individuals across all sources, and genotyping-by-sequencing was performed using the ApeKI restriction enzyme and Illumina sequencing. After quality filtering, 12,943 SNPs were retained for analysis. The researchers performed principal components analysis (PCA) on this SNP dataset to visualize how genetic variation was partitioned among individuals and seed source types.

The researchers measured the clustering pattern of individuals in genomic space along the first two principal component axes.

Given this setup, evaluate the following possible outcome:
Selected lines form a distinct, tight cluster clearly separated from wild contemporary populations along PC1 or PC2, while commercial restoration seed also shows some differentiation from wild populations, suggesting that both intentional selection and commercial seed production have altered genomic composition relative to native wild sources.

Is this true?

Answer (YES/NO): YES